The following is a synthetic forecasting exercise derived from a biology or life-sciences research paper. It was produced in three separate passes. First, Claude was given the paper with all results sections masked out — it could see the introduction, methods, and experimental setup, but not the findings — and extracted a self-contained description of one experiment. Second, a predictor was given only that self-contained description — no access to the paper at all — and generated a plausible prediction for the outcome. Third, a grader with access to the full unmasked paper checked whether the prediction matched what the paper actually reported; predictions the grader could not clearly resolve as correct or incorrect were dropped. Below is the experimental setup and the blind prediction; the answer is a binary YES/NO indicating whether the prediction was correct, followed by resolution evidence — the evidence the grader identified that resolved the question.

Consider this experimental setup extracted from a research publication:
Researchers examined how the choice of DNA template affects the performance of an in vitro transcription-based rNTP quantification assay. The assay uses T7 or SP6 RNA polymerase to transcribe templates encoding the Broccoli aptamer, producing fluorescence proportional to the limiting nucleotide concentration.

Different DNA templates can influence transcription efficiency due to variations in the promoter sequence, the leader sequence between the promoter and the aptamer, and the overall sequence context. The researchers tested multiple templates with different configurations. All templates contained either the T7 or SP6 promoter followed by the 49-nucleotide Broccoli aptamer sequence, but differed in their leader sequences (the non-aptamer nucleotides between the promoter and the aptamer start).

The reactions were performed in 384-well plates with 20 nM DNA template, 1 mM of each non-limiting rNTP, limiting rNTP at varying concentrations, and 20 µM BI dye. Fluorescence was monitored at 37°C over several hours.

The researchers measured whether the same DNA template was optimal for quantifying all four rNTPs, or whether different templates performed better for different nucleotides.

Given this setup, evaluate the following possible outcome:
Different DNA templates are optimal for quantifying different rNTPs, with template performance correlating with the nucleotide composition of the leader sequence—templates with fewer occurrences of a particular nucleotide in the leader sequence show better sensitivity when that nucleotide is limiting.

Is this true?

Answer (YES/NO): NO